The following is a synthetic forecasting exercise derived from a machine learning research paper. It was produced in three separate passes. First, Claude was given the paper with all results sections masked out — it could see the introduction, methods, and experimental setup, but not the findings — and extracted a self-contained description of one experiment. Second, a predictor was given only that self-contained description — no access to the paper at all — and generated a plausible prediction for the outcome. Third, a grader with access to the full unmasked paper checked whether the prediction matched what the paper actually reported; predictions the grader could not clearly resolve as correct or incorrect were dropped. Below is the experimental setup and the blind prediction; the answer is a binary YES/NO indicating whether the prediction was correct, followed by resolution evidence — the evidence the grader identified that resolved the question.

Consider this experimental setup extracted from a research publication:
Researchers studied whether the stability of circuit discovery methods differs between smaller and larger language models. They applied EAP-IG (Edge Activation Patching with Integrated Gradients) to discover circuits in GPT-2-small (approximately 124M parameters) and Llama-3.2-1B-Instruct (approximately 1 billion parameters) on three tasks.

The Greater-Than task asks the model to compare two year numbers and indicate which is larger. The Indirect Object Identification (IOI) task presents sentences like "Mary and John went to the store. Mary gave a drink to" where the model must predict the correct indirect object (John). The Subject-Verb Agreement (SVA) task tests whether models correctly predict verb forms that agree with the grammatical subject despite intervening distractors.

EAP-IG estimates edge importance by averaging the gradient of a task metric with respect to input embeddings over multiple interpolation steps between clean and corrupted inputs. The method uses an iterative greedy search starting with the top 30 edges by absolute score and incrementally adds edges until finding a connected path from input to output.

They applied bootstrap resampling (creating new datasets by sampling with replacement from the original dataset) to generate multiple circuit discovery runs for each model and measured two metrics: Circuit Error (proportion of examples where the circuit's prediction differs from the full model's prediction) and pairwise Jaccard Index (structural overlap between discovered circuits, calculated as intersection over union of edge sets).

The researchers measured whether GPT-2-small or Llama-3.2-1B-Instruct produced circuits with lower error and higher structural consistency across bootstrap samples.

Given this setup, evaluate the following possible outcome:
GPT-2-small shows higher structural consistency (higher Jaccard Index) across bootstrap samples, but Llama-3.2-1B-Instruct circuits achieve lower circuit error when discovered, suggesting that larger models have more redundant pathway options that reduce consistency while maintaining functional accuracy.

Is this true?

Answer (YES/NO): NO